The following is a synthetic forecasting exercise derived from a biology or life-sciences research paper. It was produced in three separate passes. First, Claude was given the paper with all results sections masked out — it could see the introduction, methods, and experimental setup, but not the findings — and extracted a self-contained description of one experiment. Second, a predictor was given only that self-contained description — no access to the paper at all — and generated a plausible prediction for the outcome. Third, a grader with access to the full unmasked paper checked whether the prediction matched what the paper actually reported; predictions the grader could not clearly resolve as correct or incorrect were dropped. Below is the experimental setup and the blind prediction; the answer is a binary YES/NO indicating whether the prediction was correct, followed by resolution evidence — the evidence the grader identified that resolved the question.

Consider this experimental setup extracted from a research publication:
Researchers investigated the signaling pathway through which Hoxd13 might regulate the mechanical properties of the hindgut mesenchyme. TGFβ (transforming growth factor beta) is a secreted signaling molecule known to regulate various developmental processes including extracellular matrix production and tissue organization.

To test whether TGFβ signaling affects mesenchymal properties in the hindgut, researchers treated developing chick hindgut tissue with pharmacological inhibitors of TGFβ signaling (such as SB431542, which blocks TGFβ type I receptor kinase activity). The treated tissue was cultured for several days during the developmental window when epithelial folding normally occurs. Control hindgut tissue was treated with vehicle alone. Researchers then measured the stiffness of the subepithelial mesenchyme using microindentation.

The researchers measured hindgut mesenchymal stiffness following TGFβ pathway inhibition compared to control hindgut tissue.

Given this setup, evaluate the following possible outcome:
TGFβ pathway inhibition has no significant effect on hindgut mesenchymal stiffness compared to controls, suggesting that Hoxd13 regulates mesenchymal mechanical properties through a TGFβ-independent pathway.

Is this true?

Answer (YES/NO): NO